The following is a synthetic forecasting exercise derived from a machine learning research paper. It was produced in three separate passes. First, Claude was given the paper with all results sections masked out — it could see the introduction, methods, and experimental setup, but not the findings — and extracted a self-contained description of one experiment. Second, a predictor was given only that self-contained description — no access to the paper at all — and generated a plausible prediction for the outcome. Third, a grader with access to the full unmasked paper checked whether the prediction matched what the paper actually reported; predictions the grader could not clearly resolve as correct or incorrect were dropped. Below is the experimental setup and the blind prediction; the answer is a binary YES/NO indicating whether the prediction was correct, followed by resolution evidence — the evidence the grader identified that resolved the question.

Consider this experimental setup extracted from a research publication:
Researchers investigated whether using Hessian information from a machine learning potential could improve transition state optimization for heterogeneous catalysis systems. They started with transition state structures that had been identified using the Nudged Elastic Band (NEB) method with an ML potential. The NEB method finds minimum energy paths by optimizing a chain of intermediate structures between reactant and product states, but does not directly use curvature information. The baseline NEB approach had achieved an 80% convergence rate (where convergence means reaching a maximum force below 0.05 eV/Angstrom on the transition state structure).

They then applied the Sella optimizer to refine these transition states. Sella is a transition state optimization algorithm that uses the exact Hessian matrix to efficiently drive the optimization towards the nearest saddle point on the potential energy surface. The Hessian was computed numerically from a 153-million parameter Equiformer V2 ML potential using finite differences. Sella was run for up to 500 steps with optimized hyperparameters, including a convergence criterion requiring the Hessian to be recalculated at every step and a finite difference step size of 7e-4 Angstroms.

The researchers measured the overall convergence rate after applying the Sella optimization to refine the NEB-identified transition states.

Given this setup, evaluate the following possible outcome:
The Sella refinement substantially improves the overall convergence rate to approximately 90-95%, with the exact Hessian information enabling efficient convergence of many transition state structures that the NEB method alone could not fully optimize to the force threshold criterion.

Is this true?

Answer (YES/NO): YES